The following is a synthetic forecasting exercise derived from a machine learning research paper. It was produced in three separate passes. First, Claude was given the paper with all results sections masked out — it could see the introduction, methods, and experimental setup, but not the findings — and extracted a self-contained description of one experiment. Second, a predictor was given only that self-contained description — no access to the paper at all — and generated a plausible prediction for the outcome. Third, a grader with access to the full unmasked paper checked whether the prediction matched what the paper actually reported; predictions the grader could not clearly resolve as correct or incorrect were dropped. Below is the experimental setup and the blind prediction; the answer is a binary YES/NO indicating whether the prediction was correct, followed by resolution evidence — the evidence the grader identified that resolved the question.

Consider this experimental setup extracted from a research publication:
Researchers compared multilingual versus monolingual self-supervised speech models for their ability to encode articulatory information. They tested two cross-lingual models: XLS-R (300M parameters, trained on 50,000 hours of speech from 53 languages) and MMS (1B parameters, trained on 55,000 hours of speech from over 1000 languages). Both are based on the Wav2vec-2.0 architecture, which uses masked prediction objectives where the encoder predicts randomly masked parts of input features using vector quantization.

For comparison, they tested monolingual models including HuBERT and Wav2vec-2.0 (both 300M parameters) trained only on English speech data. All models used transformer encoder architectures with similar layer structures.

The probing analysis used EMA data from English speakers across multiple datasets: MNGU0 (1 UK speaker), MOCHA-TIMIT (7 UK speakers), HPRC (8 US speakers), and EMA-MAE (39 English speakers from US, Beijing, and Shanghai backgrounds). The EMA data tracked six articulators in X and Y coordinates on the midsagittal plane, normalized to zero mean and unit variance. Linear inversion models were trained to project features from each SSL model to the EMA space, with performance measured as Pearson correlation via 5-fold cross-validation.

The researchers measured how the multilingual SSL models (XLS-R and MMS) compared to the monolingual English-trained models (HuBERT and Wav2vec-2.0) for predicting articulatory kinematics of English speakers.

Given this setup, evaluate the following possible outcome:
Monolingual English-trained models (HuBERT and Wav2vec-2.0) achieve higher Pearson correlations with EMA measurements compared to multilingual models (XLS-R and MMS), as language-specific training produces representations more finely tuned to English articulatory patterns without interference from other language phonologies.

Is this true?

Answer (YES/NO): NO